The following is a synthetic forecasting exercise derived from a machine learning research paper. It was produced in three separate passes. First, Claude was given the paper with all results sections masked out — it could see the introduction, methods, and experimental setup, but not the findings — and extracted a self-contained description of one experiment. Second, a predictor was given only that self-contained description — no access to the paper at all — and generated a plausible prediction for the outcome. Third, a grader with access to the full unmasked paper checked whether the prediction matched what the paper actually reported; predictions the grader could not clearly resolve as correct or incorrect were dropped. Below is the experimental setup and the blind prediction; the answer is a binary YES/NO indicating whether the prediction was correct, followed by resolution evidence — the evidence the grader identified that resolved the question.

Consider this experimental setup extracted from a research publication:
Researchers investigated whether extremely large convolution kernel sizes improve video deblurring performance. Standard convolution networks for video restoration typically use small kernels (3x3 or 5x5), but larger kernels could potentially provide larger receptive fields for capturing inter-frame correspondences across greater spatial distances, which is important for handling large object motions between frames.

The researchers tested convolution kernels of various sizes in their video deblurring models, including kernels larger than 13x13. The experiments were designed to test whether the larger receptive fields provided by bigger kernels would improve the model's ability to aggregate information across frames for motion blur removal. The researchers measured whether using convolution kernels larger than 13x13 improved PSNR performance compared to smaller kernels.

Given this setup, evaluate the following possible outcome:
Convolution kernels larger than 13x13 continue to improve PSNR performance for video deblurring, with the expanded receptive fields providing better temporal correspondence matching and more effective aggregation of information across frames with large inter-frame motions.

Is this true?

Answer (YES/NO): NO